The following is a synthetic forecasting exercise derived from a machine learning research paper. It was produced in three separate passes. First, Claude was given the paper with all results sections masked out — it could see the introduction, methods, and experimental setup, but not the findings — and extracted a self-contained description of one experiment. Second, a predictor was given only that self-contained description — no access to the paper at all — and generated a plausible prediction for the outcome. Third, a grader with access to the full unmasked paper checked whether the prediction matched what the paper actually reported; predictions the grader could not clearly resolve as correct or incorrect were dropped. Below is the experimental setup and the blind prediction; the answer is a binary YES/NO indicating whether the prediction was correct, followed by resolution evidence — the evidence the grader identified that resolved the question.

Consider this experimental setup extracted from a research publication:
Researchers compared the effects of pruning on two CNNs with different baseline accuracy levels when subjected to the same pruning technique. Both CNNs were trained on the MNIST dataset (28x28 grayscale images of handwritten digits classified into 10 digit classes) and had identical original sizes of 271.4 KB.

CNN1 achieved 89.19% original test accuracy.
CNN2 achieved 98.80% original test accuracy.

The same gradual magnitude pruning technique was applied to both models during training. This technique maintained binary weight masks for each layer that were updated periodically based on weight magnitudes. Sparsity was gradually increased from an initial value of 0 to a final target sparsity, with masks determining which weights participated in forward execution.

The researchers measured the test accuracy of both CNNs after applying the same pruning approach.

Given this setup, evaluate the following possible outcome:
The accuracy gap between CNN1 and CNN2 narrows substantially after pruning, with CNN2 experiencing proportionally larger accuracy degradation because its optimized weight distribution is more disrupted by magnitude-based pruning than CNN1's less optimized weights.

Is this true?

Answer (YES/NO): NO